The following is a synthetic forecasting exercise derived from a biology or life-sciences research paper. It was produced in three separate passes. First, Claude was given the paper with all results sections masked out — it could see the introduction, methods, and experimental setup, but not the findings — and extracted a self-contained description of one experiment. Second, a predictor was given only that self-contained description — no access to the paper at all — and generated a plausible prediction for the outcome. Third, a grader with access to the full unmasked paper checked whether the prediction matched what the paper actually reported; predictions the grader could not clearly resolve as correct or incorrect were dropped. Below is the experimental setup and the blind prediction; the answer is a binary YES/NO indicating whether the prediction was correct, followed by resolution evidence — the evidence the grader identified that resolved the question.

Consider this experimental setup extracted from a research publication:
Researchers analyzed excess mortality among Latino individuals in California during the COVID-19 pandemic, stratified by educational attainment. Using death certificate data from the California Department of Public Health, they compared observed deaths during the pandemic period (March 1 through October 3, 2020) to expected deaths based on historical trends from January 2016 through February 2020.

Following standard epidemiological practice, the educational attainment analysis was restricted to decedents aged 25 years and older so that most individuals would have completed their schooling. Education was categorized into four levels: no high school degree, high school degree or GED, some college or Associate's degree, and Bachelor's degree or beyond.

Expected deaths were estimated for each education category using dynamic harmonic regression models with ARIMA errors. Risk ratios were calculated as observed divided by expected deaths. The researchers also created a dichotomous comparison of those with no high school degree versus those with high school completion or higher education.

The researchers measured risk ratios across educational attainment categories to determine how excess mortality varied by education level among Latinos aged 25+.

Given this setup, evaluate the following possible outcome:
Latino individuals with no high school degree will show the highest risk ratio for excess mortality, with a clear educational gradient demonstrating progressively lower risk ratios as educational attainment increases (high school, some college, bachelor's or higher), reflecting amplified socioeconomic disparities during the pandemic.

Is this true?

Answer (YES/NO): YES